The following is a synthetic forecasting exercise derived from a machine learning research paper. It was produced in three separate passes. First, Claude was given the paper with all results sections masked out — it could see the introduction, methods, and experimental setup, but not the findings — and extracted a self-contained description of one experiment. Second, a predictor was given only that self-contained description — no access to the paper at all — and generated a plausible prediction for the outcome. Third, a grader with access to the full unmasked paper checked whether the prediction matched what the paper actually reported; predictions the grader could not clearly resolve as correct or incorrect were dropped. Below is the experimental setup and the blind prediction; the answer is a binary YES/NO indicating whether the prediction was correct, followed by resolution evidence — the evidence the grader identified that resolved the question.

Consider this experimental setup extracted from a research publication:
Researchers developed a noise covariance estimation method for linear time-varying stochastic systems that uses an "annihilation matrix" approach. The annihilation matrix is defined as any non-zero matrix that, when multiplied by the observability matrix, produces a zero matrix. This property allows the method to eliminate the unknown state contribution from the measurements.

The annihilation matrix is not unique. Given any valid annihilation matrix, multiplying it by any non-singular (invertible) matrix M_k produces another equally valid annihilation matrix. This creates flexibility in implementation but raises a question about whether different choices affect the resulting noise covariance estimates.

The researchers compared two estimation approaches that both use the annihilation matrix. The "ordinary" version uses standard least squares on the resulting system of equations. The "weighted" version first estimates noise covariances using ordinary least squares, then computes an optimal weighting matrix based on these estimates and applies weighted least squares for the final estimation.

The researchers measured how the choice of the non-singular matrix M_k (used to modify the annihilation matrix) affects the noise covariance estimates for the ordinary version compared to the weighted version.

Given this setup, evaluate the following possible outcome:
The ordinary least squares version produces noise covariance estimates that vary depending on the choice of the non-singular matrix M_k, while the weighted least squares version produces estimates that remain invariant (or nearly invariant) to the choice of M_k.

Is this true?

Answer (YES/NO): YES